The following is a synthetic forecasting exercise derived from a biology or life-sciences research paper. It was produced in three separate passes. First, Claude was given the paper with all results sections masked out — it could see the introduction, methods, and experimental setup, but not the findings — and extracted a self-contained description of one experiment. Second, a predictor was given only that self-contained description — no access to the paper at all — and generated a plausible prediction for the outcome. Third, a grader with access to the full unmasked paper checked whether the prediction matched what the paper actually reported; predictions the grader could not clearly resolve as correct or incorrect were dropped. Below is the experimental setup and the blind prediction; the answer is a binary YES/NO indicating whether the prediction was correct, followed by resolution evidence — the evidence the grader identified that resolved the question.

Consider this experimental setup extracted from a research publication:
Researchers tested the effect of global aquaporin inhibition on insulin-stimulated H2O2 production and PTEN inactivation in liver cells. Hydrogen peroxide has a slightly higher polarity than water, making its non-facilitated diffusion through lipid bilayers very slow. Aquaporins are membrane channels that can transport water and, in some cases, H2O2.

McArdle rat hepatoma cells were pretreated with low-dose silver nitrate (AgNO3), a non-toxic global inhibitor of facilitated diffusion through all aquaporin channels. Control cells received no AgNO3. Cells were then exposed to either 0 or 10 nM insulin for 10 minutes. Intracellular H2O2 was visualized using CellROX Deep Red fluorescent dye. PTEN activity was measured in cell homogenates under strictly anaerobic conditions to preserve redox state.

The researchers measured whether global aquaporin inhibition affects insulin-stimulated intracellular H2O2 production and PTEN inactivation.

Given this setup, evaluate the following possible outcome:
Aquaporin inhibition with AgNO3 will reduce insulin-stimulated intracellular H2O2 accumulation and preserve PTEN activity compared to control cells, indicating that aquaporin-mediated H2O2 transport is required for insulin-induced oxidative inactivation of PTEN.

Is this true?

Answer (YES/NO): YES